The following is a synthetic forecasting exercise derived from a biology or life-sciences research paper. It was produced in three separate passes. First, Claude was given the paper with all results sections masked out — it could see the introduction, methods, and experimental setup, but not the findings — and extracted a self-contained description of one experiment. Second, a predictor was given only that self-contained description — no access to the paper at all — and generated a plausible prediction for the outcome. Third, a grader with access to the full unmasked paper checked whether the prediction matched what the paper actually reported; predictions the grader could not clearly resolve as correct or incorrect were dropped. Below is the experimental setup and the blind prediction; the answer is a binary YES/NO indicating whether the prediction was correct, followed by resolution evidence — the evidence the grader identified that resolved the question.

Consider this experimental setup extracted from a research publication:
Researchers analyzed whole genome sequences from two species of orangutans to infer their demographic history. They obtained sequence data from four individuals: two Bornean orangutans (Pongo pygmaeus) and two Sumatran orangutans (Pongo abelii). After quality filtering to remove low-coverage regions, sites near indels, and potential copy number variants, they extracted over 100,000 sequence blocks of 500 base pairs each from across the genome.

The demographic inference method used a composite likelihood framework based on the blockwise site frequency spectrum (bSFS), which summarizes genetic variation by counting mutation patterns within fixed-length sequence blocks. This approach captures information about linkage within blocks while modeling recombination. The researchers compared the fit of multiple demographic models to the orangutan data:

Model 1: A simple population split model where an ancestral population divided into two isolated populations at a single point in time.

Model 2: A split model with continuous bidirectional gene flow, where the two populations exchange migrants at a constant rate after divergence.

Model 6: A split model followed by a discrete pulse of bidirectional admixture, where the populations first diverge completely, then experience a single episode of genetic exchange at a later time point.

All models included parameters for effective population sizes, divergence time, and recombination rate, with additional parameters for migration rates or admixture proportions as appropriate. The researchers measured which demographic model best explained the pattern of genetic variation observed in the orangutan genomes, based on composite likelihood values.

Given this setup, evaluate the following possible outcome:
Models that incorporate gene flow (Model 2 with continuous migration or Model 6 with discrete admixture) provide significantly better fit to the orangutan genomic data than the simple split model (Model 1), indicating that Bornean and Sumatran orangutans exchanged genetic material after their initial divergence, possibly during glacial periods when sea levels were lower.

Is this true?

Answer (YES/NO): NO